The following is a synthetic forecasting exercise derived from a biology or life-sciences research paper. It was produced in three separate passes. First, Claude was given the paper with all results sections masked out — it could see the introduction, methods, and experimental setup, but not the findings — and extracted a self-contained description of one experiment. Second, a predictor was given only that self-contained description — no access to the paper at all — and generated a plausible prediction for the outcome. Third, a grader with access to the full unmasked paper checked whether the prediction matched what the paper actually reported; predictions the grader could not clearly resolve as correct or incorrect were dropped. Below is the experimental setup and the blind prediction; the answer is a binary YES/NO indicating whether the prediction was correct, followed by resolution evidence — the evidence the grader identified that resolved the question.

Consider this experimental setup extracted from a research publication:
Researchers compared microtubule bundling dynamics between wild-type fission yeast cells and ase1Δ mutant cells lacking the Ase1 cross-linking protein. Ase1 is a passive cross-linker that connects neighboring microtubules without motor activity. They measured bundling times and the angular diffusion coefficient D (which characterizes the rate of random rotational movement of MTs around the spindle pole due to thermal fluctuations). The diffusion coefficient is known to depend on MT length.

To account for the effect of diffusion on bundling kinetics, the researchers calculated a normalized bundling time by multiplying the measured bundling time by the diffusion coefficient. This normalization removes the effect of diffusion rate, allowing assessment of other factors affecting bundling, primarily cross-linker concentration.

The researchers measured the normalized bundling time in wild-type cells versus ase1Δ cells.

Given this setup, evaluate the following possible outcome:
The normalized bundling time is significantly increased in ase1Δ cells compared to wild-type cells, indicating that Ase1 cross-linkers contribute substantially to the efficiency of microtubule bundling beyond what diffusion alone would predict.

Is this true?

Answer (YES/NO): YES